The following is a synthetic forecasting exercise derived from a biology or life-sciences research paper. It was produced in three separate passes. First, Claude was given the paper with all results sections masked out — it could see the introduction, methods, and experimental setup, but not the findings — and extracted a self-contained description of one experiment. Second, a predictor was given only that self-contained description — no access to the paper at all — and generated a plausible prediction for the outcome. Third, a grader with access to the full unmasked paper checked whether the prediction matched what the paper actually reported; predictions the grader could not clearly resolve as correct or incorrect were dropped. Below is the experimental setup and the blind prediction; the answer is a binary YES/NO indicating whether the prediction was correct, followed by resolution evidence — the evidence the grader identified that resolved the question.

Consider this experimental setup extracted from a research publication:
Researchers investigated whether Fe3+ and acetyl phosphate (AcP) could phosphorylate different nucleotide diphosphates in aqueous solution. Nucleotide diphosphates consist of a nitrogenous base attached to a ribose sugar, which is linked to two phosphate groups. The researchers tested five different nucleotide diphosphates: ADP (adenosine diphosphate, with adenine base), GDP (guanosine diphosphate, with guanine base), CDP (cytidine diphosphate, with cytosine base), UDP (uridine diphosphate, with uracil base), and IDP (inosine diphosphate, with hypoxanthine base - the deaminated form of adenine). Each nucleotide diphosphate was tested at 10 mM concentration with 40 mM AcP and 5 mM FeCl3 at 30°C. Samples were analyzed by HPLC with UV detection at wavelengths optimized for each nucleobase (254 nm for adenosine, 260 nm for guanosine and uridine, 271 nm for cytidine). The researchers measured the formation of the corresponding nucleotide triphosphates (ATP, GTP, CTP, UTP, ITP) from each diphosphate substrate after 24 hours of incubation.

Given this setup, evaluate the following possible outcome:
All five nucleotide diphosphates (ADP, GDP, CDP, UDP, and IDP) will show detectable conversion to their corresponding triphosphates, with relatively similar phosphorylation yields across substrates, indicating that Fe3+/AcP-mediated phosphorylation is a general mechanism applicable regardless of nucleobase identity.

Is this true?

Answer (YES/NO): NO